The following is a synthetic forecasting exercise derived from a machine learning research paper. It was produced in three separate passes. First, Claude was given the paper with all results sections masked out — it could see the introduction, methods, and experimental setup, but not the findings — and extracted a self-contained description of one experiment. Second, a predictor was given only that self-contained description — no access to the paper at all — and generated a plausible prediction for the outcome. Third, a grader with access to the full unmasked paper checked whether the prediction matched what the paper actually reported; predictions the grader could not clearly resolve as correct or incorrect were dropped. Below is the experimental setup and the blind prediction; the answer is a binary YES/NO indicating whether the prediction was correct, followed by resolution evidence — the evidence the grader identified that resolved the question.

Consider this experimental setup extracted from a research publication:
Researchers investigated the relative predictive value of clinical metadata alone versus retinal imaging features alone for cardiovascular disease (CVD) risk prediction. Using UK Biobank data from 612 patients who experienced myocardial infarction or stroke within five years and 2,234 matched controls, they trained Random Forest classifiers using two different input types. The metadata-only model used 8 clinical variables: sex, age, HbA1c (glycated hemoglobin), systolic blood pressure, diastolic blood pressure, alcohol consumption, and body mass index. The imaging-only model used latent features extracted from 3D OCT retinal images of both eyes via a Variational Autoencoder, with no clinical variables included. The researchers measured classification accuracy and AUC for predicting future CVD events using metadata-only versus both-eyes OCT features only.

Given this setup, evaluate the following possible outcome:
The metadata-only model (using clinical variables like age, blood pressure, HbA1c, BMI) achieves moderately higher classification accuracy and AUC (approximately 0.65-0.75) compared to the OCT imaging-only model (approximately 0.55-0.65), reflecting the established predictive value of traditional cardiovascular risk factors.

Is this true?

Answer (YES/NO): NO